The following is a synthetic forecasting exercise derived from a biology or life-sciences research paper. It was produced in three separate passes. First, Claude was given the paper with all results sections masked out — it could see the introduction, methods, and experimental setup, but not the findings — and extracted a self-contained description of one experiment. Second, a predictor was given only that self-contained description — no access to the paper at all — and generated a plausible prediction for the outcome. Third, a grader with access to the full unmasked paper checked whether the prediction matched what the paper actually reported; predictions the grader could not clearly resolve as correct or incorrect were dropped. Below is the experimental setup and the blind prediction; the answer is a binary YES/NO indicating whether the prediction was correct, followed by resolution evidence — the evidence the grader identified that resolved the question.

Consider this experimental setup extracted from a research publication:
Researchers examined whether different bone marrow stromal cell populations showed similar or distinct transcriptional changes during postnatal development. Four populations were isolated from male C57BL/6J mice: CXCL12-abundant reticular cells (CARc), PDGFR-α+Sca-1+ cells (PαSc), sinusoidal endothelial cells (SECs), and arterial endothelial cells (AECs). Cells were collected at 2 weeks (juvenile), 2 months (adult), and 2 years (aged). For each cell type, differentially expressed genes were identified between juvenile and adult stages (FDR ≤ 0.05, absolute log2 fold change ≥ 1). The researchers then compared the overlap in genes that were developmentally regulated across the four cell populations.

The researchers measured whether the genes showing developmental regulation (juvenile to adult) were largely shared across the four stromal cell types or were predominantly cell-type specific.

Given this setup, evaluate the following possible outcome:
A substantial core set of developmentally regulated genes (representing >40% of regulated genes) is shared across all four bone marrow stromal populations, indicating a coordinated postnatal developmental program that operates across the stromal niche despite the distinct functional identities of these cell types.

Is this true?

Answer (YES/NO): NO